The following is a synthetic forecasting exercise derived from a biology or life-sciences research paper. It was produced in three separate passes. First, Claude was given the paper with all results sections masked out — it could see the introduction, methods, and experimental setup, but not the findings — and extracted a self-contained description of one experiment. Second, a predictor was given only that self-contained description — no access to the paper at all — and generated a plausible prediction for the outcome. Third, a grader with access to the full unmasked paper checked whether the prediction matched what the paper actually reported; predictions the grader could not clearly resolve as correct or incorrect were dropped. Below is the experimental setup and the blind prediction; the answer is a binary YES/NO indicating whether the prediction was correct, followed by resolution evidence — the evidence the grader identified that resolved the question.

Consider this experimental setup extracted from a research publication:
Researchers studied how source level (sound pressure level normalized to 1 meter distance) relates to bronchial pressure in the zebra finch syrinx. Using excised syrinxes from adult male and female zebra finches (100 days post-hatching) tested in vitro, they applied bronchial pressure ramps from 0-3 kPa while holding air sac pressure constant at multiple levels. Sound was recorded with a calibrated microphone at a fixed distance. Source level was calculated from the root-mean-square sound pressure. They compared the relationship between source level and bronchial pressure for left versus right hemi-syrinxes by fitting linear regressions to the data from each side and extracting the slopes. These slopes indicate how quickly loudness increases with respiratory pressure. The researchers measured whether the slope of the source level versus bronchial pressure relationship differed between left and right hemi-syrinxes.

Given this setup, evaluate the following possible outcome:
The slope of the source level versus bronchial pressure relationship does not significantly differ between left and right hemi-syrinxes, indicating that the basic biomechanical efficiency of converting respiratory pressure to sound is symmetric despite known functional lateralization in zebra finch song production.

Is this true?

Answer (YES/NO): NO